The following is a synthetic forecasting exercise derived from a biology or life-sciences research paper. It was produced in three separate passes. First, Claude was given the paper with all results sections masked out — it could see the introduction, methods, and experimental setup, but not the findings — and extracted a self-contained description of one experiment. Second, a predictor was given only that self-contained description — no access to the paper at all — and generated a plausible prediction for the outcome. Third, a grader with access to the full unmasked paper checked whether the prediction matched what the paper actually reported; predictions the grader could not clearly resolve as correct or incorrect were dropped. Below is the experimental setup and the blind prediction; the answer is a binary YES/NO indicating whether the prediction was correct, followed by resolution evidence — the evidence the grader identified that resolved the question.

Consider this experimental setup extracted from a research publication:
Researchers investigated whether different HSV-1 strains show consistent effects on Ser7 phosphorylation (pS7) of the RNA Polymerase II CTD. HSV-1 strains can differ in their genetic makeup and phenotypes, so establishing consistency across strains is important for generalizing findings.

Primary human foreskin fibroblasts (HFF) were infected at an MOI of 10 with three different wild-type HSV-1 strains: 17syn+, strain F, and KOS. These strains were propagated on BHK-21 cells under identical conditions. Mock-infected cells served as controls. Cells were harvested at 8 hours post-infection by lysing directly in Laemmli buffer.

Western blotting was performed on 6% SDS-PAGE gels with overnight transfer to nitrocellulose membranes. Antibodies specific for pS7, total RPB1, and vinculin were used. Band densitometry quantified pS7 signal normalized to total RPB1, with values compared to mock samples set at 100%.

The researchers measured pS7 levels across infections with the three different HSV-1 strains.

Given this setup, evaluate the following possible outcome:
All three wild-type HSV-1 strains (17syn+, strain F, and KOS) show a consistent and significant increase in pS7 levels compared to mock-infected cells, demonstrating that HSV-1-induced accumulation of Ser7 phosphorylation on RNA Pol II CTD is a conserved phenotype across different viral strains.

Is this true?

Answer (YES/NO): NO